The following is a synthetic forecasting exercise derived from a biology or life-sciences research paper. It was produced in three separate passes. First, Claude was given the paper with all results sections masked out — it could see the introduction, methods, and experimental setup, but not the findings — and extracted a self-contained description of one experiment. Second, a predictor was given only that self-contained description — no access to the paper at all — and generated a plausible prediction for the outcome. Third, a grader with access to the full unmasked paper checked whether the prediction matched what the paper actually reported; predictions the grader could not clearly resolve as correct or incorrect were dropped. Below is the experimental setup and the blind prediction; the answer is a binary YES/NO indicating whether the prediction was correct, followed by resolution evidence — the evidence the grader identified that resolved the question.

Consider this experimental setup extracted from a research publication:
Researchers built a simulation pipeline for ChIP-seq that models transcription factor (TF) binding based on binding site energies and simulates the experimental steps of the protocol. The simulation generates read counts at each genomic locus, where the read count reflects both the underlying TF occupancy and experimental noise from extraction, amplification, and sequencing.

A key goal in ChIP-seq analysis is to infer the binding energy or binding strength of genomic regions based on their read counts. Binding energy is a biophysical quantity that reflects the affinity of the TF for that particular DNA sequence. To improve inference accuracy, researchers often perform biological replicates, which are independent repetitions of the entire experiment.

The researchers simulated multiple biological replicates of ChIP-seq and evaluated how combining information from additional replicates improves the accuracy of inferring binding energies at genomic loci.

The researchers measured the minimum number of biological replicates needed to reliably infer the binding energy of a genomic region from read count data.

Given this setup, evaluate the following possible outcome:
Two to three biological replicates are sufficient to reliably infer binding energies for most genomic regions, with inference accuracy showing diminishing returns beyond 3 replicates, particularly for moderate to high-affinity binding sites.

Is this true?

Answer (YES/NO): NO